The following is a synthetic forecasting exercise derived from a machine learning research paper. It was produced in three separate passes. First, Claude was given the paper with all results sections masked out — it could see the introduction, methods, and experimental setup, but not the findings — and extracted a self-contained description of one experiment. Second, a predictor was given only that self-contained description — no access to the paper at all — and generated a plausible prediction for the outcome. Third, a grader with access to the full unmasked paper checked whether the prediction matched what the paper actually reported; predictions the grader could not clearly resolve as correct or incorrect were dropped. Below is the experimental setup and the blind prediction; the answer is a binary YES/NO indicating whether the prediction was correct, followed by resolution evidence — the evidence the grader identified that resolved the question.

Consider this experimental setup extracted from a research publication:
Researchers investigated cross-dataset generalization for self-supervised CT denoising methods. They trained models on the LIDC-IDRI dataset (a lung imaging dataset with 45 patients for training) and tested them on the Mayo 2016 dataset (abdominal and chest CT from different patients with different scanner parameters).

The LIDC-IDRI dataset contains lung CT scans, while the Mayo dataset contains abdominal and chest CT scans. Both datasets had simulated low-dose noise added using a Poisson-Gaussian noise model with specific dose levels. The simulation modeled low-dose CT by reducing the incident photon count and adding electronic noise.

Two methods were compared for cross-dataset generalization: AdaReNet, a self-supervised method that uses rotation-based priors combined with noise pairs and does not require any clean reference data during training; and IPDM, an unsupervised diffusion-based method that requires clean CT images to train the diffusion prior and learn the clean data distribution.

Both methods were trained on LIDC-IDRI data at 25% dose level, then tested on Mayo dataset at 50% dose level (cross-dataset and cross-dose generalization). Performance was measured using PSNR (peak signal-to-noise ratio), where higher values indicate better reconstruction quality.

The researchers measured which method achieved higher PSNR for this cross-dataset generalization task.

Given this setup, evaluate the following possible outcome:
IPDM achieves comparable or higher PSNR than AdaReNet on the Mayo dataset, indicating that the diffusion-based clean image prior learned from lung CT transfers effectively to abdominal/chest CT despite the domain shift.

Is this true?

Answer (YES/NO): NO